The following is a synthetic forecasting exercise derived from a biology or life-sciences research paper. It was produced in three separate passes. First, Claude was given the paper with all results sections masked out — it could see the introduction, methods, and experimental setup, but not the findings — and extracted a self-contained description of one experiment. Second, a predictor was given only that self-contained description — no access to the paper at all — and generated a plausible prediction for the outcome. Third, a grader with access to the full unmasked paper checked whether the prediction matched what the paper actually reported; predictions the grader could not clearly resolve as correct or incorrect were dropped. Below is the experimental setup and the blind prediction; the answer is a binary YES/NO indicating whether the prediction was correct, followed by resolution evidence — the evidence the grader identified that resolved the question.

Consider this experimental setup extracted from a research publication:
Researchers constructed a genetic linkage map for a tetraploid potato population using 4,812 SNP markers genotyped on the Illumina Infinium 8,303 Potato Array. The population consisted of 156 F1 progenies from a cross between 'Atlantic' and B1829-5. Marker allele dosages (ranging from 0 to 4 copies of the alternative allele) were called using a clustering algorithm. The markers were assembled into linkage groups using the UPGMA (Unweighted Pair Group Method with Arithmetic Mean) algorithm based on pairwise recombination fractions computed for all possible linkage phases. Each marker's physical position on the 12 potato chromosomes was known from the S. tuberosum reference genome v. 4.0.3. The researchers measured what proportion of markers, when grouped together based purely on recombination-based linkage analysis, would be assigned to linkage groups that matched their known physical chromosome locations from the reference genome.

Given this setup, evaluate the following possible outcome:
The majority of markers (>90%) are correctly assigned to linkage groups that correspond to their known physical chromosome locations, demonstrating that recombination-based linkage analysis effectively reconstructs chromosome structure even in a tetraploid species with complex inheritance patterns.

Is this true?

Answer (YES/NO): YES